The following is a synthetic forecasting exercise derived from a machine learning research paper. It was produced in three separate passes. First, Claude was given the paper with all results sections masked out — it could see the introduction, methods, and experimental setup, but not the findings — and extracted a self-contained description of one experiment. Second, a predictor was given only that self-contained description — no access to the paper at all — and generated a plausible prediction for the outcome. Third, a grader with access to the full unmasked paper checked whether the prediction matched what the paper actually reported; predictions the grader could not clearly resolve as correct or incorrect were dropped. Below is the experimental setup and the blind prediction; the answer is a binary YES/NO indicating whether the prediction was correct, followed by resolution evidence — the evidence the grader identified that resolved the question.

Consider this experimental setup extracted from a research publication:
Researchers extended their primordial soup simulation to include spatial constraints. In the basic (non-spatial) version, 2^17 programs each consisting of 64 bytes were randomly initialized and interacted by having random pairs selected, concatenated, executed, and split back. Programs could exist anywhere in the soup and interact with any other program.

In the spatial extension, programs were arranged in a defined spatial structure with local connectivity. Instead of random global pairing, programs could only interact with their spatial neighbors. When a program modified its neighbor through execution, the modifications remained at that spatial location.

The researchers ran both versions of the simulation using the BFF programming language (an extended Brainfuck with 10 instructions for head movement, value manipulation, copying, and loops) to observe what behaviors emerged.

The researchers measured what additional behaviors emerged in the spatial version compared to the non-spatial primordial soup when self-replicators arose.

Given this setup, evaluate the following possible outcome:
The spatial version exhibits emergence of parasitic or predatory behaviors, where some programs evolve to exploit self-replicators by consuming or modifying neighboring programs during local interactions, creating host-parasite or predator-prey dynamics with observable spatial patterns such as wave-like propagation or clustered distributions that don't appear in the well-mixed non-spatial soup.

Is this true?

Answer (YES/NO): NO